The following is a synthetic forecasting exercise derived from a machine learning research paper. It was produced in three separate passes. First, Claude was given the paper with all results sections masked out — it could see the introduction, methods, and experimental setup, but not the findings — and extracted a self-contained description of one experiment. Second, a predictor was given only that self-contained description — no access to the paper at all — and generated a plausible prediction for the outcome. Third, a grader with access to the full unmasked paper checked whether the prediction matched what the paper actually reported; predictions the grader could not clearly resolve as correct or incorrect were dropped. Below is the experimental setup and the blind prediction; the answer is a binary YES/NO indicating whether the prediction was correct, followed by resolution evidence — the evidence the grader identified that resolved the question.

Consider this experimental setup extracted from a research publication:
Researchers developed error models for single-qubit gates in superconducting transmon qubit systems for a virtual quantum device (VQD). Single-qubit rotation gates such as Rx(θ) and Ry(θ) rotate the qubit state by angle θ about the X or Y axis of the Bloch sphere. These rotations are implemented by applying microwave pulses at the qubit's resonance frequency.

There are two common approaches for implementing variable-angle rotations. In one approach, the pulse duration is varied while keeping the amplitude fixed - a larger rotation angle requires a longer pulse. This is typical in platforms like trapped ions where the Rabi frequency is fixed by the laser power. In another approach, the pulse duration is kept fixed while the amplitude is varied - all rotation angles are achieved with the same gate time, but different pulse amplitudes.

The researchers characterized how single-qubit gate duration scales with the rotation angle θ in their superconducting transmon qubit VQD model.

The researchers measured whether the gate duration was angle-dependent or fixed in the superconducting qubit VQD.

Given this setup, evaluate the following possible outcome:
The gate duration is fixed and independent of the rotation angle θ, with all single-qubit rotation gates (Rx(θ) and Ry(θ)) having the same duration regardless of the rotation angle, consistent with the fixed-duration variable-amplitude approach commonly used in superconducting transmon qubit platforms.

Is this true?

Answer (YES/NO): YES